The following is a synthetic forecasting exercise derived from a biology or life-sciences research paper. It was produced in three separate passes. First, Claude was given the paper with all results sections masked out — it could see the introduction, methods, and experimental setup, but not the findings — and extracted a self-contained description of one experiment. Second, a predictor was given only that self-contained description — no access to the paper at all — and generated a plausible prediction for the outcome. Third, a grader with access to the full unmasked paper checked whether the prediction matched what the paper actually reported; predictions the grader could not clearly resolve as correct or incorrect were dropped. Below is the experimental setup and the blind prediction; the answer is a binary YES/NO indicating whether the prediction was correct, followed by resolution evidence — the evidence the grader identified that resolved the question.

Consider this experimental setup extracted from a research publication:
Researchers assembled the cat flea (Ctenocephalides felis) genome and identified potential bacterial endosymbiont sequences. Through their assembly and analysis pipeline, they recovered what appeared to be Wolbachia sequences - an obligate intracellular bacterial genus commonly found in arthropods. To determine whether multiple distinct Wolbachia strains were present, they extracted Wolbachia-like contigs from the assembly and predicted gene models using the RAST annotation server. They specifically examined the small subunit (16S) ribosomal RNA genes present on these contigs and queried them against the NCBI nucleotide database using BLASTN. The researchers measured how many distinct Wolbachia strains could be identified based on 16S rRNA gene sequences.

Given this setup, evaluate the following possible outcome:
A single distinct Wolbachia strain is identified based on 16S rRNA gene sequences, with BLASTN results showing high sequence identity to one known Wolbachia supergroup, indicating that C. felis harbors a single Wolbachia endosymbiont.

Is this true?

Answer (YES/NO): NO